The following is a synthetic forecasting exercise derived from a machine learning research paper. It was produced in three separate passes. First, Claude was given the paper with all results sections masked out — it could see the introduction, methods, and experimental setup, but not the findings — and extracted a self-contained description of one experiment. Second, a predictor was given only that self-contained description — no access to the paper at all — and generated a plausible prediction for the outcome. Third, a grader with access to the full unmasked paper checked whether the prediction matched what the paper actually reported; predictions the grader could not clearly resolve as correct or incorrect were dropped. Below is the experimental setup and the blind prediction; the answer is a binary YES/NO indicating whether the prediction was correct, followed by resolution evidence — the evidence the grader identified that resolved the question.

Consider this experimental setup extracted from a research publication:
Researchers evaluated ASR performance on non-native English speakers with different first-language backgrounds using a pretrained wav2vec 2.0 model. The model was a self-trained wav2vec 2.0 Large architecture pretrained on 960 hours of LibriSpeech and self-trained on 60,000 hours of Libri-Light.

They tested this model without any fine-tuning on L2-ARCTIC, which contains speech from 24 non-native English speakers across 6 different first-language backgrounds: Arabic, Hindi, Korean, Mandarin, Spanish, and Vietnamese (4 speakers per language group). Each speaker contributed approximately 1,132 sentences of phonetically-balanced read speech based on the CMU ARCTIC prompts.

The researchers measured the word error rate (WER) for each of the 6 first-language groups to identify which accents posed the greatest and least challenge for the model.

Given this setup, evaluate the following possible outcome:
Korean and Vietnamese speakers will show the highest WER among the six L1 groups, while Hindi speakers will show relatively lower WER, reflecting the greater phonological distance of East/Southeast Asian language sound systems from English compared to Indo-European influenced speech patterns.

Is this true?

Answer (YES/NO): NO